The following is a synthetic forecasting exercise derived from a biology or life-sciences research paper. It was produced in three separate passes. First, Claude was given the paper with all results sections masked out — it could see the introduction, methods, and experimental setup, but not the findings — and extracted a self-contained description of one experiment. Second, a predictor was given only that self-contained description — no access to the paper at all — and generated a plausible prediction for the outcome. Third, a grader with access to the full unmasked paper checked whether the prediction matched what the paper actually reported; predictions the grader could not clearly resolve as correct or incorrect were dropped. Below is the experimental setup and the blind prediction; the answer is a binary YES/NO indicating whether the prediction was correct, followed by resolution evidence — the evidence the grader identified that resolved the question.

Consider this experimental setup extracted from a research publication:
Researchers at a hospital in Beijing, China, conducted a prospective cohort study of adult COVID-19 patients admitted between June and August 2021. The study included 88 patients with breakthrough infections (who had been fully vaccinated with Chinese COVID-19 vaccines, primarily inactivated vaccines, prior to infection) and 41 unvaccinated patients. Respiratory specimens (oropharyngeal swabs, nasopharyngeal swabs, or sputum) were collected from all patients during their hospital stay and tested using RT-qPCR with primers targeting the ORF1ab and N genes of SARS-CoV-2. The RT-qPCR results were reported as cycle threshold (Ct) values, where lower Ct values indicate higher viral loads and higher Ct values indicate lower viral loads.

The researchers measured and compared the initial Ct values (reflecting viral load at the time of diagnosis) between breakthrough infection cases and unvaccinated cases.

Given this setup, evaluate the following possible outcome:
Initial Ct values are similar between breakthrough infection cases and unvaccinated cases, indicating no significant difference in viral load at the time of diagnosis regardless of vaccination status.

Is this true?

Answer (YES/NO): YES